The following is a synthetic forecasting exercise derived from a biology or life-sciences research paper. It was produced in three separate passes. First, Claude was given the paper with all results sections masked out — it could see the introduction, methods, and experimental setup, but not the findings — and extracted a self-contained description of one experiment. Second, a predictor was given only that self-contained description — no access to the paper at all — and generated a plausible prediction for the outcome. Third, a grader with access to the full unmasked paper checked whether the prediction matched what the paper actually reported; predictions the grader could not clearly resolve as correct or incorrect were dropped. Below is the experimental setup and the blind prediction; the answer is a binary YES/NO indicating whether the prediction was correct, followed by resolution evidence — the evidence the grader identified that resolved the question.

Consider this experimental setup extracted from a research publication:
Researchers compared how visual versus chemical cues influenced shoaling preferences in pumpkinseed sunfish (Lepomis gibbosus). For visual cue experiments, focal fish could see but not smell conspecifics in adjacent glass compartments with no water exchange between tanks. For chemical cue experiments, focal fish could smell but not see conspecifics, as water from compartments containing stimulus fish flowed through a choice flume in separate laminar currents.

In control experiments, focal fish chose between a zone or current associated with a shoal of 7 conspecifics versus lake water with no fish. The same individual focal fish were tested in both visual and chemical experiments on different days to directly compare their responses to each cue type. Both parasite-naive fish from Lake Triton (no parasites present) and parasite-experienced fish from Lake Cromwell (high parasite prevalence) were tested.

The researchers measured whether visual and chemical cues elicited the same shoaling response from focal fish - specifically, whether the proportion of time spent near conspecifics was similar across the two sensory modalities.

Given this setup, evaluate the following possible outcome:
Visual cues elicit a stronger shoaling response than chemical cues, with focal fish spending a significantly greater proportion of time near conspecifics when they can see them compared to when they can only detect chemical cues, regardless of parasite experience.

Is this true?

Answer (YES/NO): YES